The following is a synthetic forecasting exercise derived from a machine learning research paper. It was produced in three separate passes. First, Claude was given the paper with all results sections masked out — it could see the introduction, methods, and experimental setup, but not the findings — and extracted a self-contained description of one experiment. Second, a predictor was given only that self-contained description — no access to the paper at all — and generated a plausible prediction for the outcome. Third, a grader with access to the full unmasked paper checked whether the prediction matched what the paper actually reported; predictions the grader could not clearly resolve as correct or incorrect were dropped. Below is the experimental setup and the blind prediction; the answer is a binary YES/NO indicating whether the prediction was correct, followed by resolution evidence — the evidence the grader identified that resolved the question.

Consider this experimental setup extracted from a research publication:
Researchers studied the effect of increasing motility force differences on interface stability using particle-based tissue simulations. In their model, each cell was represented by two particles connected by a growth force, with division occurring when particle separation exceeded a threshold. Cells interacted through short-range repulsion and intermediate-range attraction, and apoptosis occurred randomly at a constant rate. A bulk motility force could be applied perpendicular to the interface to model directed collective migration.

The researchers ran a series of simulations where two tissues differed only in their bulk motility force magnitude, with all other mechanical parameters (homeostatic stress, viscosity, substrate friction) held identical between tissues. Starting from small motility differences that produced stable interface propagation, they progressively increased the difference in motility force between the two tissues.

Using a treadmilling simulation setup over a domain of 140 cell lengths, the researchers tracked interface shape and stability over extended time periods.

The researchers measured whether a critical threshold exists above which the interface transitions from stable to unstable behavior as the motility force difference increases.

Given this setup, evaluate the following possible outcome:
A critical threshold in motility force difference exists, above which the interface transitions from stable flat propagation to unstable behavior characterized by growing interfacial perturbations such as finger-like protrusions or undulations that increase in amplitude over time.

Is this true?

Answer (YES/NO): NO